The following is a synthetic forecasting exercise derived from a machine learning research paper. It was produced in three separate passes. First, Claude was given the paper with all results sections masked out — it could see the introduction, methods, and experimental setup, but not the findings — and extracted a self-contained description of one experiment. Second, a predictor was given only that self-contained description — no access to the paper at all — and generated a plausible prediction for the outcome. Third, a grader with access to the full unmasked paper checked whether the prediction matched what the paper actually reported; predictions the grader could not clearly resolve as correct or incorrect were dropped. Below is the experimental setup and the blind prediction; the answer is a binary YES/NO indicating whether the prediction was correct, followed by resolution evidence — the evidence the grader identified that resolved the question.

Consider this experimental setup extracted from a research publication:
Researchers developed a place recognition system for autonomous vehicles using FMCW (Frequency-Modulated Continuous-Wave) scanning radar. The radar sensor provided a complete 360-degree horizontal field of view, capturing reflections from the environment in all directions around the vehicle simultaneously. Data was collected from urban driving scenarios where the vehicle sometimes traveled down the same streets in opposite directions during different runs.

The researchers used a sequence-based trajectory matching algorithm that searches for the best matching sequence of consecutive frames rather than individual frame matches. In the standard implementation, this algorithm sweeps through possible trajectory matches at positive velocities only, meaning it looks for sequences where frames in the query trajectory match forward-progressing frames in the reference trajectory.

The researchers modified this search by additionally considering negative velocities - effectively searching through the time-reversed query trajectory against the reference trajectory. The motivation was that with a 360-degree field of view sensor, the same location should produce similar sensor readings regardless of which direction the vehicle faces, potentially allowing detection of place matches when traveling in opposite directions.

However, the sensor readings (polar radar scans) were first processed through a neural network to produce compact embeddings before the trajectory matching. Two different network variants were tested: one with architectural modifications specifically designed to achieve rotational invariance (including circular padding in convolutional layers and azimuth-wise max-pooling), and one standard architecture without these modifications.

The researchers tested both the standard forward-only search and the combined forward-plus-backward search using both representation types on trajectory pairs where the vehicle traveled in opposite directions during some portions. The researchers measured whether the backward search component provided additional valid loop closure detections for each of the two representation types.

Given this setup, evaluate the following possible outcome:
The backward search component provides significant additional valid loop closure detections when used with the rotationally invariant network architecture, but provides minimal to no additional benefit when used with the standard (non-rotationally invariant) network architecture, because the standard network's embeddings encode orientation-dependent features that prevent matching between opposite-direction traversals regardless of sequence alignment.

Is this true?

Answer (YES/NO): YES